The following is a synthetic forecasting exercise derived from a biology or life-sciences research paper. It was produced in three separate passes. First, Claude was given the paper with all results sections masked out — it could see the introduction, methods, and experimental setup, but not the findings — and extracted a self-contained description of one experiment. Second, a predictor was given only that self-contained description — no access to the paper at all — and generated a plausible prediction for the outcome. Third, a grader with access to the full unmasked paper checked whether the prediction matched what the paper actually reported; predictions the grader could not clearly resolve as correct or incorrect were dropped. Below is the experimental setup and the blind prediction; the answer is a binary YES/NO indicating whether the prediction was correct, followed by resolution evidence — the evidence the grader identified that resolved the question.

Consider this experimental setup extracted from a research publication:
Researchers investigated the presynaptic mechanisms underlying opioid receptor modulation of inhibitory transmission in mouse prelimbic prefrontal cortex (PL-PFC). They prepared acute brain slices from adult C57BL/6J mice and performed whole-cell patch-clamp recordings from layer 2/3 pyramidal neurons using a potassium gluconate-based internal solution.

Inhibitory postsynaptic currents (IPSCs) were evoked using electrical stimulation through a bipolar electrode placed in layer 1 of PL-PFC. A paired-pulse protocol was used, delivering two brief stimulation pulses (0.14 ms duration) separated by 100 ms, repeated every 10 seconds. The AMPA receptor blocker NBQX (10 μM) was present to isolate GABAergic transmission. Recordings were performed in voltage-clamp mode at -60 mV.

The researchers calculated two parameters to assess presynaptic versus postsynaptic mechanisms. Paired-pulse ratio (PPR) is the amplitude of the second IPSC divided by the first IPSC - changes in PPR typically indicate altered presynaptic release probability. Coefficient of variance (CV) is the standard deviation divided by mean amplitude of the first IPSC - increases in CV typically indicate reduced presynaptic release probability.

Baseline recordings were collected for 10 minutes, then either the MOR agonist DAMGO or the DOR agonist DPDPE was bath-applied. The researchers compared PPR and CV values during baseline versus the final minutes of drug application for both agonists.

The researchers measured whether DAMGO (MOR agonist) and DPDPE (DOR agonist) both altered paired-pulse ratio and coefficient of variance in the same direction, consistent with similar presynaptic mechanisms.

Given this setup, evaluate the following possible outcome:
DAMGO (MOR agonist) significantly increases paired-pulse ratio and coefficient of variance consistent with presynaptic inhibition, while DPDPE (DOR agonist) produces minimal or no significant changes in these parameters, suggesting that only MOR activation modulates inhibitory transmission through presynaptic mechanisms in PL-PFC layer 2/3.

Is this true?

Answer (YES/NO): NO